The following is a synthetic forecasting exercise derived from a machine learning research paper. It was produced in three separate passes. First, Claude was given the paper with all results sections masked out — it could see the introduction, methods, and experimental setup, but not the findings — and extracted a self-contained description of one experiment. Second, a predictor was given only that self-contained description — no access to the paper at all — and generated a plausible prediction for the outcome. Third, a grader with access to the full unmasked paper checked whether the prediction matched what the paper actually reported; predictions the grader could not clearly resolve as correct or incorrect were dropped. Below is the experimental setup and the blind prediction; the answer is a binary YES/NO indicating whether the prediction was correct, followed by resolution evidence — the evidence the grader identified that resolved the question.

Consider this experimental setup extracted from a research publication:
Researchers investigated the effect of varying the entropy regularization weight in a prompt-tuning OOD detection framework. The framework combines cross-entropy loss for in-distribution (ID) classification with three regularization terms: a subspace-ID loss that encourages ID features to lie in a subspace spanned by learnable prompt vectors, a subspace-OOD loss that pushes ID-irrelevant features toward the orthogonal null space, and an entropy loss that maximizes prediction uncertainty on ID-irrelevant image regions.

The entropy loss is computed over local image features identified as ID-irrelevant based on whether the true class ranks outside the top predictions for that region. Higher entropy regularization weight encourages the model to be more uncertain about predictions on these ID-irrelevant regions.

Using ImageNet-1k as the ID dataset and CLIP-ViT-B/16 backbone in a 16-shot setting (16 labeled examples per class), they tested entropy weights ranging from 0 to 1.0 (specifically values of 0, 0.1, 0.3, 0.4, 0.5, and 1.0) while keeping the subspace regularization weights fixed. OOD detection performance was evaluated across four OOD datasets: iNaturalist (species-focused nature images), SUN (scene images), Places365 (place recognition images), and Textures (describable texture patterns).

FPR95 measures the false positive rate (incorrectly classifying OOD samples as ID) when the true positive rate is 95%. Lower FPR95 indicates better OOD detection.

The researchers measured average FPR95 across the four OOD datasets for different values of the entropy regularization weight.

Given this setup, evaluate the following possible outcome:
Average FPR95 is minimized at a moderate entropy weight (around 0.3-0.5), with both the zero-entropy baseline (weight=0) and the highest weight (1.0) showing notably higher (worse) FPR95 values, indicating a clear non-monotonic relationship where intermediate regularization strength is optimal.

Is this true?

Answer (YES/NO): NO